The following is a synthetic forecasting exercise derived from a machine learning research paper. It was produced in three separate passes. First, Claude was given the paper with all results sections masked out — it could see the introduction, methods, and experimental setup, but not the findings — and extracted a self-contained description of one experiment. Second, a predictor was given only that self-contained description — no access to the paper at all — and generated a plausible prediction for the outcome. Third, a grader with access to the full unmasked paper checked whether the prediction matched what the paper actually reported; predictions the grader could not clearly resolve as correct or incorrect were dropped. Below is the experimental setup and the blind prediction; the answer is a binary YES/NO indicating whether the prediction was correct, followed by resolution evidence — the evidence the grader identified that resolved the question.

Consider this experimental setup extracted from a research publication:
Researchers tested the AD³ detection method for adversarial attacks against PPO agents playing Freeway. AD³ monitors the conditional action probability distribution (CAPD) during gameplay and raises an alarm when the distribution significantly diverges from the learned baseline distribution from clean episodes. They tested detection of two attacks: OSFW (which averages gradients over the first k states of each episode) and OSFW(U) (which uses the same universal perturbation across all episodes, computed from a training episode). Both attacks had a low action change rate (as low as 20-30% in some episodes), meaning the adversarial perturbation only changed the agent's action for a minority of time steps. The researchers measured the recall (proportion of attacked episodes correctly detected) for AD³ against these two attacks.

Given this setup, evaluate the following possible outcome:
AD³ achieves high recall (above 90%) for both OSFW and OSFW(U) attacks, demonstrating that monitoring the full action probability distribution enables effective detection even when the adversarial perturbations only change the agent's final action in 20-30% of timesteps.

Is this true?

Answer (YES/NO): NO